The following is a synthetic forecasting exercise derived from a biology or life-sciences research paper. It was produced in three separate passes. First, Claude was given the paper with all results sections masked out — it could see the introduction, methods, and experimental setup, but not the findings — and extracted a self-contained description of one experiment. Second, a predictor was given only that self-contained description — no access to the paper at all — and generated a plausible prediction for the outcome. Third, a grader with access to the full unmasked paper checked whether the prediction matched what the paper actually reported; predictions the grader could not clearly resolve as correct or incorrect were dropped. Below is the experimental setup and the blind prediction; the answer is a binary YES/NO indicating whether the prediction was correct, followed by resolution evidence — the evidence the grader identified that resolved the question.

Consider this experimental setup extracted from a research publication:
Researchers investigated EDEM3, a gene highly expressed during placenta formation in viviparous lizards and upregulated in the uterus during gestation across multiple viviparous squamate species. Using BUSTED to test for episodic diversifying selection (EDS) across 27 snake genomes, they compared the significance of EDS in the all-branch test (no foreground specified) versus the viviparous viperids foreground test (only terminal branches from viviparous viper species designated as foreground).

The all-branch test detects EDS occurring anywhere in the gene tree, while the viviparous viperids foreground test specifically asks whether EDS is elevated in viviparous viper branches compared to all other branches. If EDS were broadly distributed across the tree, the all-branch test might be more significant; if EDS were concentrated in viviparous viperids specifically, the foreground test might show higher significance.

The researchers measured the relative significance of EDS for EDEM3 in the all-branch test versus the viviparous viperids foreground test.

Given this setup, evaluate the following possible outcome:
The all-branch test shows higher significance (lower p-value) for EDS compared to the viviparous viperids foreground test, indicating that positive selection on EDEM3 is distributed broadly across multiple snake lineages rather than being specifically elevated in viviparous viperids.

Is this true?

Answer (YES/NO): NO